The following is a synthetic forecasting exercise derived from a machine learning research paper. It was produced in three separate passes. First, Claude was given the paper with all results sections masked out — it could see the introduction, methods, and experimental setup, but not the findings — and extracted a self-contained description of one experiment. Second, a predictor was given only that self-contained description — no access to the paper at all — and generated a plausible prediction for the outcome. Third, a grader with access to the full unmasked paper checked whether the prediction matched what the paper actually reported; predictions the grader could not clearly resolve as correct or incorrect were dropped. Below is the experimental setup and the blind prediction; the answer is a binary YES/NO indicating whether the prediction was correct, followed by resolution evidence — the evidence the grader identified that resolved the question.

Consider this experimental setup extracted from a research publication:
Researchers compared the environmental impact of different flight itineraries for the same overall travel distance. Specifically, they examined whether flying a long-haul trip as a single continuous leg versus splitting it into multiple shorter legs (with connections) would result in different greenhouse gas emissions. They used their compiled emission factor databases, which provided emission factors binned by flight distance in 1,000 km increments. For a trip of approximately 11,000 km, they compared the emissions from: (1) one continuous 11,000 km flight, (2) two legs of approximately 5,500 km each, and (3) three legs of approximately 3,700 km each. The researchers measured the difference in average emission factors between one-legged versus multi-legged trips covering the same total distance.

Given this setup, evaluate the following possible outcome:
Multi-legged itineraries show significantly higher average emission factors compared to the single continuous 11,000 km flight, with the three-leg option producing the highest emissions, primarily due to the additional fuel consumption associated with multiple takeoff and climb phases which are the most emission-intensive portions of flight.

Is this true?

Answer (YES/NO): NO